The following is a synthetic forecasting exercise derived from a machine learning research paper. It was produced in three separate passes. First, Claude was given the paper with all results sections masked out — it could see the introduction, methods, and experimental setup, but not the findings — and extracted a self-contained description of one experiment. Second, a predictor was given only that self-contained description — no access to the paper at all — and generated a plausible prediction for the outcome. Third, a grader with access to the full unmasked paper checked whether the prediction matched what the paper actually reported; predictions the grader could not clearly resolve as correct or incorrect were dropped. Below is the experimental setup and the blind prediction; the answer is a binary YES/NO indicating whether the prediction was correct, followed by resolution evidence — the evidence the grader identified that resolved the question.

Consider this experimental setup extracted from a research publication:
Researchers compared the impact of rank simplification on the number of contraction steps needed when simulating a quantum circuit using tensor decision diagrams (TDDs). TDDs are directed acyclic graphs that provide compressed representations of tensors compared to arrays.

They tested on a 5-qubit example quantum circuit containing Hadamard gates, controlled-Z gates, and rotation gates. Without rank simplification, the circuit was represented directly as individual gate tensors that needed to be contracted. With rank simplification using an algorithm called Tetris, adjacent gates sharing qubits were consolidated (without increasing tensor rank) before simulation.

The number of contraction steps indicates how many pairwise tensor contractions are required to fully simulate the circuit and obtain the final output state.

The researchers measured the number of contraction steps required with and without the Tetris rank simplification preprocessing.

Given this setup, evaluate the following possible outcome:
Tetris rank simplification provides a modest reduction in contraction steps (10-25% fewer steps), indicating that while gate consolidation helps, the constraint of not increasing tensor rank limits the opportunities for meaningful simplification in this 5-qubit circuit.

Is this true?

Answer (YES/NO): NO